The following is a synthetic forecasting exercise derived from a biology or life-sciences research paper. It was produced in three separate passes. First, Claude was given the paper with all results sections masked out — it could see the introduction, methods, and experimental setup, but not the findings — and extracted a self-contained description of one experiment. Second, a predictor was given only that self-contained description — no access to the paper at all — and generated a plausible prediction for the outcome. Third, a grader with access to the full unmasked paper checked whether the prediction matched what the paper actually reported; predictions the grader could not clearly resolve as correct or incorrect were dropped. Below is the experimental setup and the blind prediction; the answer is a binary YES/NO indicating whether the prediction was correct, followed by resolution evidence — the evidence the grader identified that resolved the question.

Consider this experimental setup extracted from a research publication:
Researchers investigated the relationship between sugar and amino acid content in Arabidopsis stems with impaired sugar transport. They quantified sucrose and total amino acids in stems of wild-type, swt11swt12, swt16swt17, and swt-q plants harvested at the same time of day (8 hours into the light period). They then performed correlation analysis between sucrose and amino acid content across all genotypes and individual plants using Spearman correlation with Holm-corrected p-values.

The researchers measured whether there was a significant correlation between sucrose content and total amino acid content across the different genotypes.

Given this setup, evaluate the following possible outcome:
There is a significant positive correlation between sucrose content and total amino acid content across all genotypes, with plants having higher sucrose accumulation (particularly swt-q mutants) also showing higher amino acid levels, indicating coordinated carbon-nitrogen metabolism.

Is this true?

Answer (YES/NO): NO